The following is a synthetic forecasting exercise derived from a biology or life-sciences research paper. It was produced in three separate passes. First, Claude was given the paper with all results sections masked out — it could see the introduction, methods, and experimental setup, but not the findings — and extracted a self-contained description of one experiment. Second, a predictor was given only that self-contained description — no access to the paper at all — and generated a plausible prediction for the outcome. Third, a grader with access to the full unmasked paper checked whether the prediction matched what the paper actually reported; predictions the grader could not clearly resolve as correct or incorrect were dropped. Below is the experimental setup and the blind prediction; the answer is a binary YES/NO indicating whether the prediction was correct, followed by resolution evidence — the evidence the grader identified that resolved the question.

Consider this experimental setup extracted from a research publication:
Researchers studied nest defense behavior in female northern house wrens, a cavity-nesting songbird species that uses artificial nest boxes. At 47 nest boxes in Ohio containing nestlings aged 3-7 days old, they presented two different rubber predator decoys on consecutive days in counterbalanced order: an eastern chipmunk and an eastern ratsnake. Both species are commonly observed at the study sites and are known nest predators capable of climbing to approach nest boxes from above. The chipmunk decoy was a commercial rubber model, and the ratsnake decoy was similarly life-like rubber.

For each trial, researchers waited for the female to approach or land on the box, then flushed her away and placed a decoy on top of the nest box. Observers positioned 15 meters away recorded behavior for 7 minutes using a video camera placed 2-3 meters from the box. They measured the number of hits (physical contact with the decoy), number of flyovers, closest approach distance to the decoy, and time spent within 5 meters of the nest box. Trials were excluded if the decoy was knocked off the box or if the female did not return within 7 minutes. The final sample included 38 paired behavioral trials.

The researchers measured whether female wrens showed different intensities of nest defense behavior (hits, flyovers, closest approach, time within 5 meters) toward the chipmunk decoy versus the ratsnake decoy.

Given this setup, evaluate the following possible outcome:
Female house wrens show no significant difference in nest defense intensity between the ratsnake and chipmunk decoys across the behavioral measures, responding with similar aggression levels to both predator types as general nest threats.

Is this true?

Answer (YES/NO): YES